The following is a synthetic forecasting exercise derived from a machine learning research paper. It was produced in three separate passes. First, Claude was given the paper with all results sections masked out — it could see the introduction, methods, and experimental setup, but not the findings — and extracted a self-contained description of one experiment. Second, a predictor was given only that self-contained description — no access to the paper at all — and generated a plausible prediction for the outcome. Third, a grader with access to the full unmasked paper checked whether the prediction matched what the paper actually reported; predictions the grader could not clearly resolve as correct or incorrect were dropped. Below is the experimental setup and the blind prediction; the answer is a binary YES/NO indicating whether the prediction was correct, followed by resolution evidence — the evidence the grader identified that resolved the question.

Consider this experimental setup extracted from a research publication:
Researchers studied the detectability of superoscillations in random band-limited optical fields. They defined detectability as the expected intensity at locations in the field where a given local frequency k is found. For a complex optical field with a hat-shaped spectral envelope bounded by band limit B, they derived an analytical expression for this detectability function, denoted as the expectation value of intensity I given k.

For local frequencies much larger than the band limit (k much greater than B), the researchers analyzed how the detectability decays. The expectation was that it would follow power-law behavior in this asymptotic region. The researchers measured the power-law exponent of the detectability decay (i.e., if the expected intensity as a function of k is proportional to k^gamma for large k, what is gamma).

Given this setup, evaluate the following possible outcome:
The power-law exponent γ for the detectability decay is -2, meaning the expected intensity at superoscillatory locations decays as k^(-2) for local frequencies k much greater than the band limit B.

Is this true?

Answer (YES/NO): NO